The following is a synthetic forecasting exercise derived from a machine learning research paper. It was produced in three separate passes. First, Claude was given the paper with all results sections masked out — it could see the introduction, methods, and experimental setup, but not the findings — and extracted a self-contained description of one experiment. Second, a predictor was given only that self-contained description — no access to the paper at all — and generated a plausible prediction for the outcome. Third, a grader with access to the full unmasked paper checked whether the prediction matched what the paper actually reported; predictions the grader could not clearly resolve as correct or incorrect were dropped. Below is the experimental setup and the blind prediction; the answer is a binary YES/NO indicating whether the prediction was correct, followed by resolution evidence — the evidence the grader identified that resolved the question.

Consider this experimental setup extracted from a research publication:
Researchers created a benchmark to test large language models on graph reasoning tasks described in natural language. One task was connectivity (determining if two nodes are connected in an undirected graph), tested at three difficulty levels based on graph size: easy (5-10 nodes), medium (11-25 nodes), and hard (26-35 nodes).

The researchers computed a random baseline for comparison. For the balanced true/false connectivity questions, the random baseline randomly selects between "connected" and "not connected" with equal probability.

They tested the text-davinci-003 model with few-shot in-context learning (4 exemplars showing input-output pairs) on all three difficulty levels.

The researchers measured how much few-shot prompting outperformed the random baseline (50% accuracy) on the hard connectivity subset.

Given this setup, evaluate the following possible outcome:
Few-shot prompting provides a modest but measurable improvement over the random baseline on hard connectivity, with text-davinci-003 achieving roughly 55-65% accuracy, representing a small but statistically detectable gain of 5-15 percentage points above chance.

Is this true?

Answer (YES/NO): NO